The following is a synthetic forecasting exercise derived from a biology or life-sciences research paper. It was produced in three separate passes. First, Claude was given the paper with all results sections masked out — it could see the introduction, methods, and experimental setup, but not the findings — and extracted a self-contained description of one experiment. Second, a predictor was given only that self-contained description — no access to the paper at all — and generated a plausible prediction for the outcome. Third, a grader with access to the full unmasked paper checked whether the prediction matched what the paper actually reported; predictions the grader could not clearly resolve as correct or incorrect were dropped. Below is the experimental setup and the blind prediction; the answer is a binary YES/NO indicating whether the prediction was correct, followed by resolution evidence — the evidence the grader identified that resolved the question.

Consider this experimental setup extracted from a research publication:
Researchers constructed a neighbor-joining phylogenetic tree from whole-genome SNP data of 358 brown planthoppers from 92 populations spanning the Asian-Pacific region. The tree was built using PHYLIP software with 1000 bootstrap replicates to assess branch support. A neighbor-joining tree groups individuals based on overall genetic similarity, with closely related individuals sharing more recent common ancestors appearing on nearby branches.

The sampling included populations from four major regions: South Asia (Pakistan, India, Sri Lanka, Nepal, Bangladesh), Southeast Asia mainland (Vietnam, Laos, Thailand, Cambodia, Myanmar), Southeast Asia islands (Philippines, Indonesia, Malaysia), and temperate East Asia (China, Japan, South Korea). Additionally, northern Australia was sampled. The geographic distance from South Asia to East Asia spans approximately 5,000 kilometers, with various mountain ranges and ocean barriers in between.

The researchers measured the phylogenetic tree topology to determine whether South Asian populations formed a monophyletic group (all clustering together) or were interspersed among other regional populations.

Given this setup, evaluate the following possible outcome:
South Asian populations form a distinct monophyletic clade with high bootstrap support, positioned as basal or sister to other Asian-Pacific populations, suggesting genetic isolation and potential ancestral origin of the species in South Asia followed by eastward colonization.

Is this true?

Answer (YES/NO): NO